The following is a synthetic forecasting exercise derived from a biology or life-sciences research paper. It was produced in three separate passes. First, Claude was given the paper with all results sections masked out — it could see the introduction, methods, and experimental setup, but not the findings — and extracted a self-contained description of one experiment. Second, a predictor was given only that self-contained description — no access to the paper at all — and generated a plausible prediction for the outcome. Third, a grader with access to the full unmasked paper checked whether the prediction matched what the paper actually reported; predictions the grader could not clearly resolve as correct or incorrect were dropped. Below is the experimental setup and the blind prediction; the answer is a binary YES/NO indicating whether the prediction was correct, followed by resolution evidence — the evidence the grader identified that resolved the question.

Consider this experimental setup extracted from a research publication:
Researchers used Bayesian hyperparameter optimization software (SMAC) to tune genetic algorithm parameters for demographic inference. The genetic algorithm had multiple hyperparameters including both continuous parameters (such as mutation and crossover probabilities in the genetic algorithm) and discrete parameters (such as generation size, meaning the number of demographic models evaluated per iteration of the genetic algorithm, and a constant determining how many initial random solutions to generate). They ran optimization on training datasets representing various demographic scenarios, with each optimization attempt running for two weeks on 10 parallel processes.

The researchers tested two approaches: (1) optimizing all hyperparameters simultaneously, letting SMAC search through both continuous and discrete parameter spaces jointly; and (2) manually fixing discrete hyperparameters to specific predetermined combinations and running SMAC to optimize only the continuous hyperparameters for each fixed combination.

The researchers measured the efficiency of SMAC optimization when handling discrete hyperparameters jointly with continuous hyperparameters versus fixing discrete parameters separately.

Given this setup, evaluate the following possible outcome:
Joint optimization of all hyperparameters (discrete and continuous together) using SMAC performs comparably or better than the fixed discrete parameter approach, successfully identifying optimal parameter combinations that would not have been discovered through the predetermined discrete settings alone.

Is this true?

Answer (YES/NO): NO